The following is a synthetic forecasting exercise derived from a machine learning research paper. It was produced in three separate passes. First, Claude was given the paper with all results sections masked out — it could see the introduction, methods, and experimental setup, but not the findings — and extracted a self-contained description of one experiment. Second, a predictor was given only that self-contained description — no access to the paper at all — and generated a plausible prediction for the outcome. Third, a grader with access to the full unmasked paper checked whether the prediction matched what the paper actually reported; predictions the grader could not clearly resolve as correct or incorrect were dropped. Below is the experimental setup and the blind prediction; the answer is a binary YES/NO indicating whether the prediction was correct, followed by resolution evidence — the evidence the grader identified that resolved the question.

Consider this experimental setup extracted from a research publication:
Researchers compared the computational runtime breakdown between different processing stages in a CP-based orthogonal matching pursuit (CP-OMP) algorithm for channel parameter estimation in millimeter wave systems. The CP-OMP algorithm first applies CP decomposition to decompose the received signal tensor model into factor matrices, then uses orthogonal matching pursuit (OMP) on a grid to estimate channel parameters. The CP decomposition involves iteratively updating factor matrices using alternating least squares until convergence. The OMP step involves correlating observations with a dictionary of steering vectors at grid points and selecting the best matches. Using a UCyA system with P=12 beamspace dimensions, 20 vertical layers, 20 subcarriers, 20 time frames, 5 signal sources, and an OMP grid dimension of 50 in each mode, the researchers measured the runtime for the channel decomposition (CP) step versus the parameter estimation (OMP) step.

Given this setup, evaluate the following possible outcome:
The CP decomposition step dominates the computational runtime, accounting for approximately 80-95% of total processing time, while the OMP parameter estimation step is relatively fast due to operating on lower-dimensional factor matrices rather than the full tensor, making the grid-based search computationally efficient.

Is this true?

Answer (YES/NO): NO